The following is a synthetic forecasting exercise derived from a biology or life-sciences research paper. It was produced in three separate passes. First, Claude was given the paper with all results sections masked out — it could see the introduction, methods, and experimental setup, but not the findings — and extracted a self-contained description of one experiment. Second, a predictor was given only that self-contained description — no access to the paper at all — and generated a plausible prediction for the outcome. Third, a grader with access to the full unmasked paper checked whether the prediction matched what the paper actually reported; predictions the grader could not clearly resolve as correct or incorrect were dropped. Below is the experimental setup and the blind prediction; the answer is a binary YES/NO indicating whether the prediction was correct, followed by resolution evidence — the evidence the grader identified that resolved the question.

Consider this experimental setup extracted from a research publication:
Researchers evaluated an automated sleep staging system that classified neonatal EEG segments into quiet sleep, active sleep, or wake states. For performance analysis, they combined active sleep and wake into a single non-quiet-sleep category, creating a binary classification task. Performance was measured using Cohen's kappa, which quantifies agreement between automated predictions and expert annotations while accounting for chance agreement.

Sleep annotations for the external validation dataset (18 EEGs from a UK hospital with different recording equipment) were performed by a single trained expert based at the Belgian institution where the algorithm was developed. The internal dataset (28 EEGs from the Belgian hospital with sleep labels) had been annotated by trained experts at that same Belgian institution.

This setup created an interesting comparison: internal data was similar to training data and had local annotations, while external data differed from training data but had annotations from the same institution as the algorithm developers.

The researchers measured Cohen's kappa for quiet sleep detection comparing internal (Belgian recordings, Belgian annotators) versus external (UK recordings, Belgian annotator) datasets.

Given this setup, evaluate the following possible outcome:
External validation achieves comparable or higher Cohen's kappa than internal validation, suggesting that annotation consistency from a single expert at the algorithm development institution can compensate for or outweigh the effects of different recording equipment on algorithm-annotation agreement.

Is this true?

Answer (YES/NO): NO